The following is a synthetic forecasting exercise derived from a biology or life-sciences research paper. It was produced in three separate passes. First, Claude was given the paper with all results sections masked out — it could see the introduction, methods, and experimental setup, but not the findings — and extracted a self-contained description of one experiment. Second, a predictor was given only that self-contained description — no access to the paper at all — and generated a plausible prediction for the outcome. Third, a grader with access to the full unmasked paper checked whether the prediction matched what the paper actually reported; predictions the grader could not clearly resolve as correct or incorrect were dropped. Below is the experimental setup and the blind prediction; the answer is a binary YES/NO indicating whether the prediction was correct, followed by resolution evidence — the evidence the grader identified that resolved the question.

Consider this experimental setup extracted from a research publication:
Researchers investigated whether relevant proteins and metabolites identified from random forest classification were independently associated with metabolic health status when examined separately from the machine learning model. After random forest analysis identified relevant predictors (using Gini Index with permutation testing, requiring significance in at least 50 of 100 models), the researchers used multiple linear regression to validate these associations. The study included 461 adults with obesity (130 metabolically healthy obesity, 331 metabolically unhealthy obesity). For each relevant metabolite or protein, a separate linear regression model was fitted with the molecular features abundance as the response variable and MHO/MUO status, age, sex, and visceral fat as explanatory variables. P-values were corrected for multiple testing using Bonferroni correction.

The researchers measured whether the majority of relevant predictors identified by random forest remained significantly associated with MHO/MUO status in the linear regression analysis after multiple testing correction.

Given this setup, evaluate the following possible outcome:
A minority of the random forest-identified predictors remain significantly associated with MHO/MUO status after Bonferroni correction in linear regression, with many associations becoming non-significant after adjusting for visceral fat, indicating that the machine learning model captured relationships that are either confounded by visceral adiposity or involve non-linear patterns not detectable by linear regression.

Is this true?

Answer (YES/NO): YES